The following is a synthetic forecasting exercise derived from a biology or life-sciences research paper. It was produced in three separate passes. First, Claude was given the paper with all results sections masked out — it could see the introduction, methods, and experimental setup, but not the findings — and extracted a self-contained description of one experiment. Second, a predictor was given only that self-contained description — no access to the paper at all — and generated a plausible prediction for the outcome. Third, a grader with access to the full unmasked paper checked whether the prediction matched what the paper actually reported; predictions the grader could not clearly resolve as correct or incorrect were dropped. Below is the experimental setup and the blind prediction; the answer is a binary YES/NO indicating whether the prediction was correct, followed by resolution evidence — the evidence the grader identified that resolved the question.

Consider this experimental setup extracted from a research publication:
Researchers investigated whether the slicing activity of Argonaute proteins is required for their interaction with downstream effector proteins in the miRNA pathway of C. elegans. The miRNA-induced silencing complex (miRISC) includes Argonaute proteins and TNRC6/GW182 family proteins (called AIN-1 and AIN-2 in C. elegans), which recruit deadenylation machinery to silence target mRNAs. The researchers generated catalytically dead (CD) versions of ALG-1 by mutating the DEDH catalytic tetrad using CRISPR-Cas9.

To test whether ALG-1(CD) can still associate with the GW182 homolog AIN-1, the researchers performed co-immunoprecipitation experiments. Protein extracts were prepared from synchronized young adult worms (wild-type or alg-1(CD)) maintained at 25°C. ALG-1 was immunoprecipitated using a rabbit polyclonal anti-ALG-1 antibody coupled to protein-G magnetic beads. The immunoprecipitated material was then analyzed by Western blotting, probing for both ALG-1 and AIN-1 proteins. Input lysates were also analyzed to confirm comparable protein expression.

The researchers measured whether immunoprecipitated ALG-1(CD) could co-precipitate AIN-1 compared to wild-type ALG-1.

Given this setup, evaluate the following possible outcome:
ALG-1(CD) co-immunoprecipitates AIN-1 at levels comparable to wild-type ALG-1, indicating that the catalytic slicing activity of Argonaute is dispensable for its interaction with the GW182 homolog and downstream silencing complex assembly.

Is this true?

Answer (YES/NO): YES